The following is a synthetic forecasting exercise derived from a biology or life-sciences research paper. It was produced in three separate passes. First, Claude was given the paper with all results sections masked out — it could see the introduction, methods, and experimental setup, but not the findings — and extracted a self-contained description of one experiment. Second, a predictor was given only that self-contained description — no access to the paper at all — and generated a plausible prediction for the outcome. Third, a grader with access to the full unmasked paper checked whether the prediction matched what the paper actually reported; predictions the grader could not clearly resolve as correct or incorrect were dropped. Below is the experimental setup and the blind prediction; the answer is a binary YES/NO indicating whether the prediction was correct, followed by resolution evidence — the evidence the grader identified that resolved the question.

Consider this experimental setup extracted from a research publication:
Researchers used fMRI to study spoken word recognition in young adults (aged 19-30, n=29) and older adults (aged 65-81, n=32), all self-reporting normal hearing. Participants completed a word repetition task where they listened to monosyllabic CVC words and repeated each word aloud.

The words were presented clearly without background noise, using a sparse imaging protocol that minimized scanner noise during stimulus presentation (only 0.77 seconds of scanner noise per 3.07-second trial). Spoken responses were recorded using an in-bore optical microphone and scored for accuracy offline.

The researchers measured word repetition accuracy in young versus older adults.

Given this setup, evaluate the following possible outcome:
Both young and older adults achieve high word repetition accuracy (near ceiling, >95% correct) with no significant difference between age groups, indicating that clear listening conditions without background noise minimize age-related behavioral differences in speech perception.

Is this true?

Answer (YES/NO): NO